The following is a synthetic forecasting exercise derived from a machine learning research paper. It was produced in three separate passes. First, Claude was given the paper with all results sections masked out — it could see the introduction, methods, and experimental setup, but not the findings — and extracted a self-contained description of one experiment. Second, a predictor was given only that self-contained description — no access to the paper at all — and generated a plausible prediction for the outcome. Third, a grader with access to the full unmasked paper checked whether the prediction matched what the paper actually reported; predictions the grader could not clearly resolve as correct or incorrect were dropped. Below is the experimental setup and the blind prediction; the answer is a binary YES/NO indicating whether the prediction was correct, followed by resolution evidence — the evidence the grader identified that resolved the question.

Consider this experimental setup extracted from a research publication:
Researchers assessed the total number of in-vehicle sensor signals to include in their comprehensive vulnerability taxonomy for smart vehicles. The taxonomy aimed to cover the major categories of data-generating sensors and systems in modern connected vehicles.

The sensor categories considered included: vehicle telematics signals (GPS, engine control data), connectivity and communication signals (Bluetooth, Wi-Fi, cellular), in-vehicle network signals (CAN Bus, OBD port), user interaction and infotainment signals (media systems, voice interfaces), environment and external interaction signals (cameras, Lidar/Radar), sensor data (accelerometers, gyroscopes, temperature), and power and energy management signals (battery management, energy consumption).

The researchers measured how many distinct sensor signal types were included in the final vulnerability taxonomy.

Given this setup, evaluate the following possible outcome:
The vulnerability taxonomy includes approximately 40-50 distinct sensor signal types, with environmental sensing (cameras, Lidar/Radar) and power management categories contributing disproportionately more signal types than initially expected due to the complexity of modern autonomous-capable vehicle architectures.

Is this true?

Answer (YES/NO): NO